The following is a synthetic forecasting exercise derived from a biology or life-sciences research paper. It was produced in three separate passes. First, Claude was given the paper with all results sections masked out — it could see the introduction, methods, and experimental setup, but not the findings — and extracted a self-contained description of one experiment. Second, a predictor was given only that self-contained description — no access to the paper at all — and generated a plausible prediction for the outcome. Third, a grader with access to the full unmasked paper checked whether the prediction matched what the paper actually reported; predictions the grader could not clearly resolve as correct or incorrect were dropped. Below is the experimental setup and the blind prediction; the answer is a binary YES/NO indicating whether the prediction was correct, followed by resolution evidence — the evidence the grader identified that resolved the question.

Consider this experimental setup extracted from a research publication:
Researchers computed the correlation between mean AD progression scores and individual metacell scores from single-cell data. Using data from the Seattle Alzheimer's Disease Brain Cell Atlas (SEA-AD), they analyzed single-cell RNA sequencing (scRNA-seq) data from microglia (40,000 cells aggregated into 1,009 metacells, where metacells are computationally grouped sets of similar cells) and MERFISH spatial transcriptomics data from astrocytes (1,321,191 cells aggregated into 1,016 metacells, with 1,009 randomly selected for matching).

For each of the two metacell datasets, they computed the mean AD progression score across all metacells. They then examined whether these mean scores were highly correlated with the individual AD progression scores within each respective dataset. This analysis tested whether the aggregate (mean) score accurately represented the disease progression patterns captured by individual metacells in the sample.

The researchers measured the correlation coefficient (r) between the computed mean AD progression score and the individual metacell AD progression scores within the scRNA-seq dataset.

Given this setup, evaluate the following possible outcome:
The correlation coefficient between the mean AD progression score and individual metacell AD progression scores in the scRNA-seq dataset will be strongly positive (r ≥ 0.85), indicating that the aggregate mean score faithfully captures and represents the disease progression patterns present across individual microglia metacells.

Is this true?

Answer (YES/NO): YES